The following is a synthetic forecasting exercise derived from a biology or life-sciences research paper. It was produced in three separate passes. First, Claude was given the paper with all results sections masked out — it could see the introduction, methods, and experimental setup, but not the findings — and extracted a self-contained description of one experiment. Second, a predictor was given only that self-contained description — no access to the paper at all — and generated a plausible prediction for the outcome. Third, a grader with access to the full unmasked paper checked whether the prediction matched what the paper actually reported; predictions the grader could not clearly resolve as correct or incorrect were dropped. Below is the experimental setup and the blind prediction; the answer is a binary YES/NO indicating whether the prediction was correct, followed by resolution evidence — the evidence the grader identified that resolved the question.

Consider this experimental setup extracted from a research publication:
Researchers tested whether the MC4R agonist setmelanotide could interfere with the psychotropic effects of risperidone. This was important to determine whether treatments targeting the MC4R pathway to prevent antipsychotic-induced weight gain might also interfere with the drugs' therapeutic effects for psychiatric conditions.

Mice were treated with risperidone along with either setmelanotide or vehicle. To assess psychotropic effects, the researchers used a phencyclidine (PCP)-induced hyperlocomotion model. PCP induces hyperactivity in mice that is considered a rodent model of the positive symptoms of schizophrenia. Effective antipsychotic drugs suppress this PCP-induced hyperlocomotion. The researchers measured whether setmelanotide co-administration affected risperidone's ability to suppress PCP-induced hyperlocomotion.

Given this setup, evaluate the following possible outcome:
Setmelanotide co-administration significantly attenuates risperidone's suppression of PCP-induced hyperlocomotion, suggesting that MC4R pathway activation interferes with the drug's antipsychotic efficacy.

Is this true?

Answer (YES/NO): NO